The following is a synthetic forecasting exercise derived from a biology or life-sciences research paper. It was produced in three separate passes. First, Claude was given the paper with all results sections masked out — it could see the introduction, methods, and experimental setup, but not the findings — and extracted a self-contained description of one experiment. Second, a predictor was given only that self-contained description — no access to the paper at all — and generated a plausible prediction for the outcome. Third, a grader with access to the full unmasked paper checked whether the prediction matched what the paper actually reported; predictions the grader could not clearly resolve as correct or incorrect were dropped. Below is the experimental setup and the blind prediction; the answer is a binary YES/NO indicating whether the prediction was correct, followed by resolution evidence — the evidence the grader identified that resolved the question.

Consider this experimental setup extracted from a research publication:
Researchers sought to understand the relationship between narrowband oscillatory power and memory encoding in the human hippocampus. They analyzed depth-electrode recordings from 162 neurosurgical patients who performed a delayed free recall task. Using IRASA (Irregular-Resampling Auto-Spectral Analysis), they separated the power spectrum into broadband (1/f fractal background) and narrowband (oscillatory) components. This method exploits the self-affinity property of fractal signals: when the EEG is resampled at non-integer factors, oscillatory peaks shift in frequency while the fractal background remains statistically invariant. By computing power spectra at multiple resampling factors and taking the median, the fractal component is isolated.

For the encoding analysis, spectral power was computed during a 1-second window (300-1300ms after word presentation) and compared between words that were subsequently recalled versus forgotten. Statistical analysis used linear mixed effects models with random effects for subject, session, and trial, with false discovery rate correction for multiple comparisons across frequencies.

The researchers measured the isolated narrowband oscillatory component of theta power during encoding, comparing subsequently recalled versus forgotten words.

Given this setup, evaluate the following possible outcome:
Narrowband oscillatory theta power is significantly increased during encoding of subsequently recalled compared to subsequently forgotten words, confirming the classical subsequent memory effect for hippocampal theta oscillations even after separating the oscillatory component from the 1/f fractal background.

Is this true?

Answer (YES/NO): YES